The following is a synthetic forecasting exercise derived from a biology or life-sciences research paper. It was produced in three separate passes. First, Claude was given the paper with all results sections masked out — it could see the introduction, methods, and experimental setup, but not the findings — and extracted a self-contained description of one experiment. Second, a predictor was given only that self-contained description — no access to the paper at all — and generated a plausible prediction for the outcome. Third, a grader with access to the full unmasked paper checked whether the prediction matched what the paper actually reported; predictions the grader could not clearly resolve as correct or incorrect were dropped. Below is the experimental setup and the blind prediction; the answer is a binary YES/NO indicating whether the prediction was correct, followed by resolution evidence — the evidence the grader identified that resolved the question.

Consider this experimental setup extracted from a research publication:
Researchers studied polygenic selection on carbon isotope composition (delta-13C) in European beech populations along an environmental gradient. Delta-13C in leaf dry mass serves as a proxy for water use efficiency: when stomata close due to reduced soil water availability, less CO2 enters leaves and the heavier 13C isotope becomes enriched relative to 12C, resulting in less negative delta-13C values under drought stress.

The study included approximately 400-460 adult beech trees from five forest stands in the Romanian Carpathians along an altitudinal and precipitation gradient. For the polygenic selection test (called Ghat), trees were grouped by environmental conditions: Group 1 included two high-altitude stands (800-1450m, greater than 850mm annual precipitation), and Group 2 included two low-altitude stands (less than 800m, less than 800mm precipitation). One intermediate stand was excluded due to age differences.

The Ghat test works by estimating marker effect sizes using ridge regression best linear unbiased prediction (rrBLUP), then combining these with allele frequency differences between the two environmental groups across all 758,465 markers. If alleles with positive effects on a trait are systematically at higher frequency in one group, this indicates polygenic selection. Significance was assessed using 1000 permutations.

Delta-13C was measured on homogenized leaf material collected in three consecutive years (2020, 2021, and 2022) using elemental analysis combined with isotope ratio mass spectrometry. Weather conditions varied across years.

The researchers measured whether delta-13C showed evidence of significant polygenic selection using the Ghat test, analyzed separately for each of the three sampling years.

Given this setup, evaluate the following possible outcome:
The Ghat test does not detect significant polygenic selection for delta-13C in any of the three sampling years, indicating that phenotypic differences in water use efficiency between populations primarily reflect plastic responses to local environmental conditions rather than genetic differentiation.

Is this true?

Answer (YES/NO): NO